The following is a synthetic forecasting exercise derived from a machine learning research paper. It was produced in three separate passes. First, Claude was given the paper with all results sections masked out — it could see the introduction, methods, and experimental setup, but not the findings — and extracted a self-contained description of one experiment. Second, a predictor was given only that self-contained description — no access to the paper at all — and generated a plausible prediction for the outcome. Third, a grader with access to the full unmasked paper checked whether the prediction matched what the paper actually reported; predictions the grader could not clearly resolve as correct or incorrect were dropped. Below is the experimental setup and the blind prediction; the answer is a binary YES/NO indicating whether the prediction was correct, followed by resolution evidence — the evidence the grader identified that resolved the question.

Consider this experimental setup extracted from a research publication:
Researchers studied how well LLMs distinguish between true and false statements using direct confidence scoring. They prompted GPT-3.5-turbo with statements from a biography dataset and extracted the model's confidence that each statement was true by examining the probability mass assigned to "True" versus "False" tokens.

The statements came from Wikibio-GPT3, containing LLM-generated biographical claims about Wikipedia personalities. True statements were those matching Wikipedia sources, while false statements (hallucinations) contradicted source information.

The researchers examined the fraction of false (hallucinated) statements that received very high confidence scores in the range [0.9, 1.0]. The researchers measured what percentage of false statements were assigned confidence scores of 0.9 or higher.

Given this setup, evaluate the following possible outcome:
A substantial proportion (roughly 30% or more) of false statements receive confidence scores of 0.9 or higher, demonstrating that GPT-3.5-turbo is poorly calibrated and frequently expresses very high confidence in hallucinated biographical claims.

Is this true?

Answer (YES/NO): YES